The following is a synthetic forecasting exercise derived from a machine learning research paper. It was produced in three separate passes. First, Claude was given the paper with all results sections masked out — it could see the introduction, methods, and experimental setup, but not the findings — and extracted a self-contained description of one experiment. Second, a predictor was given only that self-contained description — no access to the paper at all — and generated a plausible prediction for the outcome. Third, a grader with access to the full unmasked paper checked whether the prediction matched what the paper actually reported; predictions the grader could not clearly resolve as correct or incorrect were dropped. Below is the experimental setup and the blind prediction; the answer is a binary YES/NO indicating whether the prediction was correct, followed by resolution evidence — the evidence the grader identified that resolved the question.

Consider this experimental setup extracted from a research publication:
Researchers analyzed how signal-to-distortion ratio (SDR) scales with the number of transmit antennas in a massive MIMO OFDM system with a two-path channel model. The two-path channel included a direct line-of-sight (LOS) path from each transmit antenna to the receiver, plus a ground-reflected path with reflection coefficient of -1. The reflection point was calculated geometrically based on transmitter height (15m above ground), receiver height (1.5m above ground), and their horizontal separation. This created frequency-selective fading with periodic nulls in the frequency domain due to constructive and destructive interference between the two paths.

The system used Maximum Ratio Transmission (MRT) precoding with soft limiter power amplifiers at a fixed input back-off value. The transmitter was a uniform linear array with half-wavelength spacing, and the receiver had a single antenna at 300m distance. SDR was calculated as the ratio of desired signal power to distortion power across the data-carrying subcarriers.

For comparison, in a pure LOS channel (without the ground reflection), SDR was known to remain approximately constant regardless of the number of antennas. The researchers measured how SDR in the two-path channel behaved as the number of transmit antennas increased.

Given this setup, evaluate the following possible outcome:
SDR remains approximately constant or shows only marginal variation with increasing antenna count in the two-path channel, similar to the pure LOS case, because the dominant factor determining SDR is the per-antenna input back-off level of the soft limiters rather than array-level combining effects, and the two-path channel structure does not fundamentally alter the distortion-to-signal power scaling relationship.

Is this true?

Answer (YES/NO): YES